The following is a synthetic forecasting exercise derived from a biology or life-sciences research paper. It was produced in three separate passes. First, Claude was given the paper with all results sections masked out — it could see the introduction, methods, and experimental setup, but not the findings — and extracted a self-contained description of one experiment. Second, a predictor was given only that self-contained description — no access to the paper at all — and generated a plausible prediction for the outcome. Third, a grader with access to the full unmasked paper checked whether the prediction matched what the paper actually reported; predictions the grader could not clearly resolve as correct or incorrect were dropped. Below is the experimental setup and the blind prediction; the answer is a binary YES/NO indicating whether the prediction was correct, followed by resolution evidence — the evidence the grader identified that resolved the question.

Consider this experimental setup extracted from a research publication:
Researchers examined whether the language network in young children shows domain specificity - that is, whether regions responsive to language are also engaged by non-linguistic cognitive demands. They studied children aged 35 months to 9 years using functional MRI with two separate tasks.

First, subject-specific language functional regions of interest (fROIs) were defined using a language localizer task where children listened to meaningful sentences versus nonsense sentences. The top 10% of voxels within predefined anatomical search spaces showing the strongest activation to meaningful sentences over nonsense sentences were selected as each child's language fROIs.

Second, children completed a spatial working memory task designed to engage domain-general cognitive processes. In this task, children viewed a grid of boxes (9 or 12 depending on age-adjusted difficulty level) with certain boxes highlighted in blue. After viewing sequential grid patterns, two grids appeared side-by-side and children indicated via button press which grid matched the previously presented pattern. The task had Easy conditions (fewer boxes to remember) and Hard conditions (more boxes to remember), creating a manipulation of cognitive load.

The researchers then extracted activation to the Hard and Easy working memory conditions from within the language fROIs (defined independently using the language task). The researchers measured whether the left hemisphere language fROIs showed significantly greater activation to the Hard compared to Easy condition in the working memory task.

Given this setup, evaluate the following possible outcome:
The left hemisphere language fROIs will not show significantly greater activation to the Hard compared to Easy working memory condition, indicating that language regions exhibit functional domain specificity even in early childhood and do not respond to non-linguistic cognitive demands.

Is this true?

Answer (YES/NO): YES